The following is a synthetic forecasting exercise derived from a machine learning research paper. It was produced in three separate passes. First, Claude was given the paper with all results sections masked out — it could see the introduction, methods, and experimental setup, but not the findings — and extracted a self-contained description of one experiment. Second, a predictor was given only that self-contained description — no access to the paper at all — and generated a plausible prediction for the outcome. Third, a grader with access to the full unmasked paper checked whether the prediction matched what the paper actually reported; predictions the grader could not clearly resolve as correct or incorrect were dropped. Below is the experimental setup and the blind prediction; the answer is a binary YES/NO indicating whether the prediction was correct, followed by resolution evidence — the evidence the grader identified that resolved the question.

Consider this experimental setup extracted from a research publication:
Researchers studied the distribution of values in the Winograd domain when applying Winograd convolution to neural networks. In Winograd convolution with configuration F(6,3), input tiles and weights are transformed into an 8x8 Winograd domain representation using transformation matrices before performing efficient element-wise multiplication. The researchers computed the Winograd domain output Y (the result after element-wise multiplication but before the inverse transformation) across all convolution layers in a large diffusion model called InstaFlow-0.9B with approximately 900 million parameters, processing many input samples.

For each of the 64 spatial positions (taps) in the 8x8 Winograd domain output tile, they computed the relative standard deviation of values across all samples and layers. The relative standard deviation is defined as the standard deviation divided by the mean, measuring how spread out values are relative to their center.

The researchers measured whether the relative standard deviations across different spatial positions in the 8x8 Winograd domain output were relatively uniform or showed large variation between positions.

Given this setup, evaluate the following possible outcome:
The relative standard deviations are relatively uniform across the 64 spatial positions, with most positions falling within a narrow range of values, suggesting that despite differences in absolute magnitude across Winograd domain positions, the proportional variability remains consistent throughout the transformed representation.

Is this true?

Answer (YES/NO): NO